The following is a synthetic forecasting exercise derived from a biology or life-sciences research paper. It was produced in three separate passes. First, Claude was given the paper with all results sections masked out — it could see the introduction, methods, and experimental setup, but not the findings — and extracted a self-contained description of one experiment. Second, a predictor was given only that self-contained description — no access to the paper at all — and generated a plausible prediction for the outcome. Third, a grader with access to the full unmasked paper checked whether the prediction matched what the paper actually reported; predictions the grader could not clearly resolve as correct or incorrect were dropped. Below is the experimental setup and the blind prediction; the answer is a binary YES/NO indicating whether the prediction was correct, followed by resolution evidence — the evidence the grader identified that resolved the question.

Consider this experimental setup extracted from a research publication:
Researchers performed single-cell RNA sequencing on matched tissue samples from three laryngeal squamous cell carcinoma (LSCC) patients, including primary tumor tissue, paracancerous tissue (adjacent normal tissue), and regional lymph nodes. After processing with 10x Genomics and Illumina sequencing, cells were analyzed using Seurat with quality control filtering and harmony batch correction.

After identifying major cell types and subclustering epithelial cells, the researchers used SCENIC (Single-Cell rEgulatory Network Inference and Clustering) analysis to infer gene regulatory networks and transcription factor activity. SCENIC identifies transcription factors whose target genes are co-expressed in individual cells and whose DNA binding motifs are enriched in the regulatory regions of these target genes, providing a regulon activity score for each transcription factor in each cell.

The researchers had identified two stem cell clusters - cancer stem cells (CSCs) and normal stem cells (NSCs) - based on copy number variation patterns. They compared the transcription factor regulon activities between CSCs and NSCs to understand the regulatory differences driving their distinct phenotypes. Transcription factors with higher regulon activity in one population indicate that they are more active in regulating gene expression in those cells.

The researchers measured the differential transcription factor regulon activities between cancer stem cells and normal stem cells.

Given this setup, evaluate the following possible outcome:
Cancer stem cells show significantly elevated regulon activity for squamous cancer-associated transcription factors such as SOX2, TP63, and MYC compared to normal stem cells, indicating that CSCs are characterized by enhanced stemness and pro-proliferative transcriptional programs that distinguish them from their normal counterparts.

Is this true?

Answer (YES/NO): NO